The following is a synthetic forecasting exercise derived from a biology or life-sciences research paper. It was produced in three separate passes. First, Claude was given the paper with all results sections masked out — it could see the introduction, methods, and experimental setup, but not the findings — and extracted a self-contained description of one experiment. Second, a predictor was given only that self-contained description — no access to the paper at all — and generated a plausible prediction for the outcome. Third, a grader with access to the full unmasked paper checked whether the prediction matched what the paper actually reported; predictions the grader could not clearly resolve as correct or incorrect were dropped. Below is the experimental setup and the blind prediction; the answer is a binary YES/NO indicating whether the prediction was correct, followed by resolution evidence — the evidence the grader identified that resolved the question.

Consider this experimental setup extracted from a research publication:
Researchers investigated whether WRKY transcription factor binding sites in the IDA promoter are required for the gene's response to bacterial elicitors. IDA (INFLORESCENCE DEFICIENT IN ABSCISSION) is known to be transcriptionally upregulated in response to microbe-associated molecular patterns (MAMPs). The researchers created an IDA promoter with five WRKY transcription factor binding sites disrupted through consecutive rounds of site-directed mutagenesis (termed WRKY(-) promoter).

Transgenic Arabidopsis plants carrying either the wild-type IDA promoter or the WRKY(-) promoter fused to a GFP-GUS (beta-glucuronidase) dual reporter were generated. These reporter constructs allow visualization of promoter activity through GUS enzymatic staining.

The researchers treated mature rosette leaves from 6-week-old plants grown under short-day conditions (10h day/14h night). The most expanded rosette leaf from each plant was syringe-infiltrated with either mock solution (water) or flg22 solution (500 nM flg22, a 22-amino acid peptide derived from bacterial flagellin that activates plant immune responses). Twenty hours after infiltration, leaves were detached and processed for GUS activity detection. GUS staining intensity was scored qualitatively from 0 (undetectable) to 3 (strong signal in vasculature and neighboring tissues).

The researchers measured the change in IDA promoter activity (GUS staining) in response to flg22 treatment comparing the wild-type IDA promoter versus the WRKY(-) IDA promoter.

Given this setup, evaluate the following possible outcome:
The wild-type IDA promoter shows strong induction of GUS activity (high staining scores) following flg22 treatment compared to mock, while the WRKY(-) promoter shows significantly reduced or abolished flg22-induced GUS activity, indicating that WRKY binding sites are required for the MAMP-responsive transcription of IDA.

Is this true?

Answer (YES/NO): YES